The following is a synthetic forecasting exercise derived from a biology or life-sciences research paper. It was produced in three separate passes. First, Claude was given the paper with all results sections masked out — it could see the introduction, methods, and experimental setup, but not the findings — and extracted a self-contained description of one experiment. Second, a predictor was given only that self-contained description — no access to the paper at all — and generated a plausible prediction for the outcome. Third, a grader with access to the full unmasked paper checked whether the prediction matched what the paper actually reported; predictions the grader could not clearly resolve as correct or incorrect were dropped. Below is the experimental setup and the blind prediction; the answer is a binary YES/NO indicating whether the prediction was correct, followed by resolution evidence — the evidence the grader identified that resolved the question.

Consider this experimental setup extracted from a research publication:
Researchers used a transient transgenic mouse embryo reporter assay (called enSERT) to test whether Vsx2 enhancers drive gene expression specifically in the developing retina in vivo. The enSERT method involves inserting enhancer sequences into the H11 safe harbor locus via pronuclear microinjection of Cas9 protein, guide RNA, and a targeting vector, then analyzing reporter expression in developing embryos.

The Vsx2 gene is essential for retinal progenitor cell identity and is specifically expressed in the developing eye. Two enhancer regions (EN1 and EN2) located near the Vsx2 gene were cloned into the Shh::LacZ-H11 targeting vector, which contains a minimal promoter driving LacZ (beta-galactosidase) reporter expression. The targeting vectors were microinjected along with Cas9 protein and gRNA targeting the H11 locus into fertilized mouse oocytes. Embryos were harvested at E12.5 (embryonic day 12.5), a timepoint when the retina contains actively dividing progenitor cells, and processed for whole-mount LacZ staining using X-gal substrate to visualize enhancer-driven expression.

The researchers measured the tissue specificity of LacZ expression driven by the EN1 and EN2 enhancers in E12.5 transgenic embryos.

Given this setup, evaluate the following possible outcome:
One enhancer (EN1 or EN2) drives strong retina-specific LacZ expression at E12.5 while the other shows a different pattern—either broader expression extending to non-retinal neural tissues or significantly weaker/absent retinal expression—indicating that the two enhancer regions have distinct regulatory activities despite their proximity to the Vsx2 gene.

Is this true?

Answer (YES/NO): NO